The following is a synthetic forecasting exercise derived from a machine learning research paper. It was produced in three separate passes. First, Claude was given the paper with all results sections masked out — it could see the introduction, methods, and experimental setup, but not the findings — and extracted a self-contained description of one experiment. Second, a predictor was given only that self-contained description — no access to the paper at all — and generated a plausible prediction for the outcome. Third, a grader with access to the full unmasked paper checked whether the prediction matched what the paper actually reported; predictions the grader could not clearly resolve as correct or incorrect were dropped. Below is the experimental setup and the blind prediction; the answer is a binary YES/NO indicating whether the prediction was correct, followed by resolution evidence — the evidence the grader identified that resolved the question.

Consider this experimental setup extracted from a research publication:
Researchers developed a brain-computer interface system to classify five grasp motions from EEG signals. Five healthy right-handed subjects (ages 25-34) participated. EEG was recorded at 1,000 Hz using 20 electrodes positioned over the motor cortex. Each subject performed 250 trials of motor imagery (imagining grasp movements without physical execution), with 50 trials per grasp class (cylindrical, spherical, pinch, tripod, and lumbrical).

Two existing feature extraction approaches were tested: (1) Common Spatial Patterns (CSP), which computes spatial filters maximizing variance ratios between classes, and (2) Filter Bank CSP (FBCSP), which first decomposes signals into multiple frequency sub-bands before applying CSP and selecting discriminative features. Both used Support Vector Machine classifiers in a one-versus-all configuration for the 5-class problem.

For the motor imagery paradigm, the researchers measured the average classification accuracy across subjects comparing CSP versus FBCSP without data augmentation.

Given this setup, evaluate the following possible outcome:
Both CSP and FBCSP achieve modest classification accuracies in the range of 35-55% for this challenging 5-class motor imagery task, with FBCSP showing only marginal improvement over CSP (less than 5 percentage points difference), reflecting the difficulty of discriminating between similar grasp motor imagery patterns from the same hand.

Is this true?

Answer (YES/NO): NO